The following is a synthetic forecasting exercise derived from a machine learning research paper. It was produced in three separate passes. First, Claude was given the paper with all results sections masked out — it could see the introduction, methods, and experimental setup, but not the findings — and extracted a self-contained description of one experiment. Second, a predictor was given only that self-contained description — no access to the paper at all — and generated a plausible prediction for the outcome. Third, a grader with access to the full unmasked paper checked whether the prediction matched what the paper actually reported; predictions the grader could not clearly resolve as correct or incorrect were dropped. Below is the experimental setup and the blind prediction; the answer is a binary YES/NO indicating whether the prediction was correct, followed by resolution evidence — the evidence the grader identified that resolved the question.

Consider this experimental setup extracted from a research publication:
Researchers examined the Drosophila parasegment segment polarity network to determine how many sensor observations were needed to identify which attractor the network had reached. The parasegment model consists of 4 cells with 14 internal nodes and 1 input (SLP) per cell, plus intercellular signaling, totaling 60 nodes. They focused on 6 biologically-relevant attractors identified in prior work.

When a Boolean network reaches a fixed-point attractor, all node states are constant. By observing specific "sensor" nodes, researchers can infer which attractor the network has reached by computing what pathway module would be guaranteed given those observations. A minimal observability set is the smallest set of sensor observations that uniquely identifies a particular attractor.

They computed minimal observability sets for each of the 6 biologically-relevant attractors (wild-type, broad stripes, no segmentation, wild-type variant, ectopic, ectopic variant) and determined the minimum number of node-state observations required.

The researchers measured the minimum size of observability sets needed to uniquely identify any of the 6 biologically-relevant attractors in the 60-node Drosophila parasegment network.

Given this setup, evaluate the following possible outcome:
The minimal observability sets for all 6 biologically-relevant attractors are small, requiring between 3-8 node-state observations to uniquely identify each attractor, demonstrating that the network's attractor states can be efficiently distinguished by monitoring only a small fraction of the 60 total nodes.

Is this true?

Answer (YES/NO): NO